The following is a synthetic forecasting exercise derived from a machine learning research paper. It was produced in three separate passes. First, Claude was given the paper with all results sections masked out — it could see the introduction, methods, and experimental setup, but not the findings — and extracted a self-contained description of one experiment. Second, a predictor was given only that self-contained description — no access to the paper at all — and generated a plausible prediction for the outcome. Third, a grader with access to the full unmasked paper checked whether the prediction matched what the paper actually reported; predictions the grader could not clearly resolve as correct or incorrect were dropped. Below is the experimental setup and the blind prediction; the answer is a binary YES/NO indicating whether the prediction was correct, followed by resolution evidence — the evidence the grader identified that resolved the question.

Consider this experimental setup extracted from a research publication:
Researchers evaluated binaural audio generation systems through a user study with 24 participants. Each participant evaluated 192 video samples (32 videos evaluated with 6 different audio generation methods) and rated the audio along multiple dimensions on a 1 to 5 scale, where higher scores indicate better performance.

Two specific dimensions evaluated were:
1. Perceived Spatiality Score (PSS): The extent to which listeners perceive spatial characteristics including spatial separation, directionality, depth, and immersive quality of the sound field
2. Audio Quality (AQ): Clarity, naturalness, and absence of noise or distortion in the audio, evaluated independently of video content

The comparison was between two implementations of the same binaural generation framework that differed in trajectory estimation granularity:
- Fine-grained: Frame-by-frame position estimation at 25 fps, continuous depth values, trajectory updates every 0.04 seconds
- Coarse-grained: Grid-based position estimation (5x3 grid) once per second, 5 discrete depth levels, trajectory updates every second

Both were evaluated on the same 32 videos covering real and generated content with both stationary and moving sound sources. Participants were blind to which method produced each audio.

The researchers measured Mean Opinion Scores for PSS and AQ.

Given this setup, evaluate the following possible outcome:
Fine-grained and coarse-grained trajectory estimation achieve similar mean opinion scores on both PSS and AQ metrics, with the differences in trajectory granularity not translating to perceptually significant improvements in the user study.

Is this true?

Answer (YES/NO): YES